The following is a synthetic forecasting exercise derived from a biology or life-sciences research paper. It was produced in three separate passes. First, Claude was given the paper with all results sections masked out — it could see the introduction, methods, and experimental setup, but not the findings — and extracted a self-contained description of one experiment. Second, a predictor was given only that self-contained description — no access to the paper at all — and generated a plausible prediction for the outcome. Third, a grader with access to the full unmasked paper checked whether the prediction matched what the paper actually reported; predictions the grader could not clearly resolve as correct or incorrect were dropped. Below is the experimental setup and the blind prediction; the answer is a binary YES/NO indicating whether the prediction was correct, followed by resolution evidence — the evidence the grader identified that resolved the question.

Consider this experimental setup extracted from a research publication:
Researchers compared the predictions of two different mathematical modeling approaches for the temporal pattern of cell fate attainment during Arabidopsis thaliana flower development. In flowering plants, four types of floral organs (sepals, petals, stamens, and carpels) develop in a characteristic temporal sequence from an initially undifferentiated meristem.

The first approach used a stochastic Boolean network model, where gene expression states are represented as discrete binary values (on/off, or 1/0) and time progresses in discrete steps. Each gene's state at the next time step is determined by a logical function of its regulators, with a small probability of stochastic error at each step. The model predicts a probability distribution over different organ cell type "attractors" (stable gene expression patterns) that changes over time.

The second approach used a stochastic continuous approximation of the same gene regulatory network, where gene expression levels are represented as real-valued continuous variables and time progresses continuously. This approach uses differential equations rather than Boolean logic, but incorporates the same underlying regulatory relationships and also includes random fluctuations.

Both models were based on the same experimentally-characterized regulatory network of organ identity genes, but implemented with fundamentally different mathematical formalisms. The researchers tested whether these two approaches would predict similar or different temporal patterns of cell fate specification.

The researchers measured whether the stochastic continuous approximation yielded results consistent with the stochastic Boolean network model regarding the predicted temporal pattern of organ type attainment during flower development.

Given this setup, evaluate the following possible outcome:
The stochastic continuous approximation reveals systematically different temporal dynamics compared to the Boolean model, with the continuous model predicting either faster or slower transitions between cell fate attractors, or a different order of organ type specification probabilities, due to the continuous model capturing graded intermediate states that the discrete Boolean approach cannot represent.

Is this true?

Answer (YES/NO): NO